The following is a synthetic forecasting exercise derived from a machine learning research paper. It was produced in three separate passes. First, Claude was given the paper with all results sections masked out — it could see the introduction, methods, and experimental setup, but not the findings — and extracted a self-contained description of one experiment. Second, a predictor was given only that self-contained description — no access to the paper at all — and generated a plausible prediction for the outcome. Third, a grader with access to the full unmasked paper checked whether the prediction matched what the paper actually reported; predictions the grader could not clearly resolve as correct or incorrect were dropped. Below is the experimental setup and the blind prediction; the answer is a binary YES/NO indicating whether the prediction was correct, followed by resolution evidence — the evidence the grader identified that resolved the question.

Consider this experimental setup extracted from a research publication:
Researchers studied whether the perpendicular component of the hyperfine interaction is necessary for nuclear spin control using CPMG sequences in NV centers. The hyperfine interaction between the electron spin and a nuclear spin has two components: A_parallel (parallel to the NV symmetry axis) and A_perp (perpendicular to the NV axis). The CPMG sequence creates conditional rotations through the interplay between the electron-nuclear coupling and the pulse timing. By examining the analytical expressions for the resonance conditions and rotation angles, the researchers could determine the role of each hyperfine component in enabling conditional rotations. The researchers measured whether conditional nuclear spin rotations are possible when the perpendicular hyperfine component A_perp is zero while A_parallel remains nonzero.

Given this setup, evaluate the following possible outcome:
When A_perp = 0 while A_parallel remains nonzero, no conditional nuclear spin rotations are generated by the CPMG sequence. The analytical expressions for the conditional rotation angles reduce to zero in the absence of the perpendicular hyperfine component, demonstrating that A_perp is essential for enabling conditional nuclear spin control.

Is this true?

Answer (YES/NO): NO